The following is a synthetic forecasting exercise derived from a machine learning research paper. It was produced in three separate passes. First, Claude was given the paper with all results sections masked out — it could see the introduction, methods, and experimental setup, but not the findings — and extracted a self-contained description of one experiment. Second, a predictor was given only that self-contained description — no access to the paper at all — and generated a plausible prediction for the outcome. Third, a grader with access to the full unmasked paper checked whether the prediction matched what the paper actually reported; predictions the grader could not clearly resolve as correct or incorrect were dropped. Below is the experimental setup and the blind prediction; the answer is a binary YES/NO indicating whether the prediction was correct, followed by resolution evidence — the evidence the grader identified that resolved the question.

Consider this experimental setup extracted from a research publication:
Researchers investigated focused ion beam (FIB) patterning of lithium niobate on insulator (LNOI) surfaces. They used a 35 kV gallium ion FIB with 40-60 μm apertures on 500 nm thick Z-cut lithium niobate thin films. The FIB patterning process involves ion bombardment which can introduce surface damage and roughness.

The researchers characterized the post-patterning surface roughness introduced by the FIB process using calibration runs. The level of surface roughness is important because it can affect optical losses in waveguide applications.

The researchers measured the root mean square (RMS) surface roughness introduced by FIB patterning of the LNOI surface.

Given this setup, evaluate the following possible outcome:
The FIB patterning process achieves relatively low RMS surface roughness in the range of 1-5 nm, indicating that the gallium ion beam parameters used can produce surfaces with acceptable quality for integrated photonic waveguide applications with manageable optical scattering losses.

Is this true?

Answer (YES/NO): NO